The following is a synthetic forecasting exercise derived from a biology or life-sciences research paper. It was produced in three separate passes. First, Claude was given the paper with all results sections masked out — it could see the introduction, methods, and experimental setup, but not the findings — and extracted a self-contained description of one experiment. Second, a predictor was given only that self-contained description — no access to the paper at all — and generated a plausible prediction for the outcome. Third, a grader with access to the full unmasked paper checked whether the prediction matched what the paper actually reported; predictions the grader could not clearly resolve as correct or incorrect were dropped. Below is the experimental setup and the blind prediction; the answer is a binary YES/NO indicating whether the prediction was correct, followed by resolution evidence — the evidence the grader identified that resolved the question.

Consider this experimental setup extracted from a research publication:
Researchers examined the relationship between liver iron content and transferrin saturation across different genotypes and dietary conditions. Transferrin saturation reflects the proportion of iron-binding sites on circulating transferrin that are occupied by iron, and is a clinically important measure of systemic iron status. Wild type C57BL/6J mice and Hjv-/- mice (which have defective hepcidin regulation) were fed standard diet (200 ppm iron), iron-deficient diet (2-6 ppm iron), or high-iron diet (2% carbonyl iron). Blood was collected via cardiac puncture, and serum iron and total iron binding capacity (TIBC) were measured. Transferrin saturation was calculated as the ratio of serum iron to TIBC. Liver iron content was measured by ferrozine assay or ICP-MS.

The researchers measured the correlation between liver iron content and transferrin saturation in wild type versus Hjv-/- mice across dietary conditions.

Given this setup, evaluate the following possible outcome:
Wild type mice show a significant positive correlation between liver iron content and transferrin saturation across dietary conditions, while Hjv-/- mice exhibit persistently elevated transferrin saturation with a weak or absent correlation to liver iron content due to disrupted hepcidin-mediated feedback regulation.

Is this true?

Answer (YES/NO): YES